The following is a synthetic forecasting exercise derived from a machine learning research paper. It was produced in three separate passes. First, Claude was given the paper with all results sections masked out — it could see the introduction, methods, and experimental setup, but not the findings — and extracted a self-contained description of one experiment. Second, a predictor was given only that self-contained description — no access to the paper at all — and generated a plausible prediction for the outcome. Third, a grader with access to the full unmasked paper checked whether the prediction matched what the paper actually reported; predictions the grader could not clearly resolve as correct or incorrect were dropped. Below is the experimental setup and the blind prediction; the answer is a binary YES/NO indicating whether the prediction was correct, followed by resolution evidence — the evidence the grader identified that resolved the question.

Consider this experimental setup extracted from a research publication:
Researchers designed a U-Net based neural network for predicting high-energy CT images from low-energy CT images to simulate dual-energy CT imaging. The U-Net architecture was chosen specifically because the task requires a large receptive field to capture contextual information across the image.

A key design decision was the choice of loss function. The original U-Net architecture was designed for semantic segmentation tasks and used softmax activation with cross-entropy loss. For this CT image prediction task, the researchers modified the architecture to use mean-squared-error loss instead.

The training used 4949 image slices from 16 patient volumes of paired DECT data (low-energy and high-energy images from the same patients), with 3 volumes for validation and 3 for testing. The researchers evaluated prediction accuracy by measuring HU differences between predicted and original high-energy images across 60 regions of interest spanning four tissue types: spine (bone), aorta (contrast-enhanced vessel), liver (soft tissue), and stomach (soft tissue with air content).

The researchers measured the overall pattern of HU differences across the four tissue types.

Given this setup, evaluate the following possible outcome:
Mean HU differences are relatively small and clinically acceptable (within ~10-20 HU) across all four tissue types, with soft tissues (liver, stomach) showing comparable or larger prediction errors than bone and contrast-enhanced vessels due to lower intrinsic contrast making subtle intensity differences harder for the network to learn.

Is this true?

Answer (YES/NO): NO